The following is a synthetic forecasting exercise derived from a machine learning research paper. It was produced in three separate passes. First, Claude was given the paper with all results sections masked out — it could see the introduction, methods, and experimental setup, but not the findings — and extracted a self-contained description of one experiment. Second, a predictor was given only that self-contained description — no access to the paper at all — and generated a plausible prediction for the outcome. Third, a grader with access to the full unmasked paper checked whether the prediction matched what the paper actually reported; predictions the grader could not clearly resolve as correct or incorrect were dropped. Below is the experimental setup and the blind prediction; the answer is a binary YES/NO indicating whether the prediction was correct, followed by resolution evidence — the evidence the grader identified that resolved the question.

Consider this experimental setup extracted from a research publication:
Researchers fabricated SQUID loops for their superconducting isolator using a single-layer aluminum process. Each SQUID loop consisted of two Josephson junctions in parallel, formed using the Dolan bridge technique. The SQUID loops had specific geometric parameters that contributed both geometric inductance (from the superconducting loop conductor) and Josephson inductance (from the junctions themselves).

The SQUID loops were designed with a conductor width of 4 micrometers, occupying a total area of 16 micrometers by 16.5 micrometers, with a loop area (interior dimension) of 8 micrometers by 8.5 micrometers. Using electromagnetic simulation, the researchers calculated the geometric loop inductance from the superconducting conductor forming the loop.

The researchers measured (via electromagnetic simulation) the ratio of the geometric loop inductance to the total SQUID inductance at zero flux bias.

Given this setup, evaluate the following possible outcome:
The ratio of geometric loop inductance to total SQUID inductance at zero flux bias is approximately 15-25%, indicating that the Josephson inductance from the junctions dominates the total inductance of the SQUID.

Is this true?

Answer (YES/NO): YES